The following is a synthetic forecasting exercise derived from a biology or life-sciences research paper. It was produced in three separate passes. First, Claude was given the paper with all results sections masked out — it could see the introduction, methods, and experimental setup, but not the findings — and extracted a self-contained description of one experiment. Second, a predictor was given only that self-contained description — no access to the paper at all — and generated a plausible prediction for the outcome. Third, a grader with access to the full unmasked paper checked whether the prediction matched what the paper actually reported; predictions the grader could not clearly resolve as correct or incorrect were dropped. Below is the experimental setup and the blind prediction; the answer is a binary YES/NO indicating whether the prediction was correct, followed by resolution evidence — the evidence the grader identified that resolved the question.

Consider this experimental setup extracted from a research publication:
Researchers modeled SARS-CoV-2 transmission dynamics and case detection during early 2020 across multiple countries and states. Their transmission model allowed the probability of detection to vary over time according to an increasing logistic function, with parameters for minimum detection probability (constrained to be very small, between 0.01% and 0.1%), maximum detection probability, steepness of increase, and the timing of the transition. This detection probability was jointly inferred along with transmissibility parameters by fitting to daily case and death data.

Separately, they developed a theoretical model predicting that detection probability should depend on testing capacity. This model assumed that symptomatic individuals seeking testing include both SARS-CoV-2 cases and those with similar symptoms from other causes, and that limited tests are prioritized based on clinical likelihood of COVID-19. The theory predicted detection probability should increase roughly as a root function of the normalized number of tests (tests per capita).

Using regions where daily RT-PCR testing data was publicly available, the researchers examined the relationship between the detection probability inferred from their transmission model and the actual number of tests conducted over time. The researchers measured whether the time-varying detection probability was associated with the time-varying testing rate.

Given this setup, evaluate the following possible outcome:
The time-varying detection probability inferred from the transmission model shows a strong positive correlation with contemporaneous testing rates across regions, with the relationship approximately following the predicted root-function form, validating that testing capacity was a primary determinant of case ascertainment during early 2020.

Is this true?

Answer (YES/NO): YES